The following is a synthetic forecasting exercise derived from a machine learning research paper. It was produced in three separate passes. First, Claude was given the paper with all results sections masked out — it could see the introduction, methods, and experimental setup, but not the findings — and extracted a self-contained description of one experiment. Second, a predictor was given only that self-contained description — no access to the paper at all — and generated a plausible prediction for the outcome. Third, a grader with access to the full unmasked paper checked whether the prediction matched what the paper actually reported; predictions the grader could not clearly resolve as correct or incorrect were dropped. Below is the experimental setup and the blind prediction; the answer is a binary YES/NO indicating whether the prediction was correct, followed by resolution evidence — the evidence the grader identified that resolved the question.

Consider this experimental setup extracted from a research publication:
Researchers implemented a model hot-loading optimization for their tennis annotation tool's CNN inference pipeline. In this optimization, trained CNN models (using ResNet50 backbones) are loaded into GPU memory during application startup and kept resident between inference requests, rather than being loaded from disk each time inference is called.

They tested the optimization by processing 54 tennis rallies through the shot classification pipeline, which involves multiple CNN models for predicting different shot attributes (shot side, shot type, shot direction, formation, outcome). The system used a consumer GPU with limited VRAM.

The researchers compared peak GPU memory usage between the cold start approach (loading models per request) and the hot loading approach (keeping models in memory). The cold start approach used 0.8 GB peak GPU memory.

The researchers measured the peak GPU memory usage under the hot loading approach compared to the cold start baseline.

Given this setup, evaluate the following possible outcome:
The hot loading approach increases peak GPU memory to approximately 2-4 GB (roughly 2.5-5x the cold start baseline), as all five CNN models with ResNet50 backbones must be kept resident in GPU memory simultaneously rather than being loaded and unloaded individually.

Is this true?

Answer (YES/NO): YES